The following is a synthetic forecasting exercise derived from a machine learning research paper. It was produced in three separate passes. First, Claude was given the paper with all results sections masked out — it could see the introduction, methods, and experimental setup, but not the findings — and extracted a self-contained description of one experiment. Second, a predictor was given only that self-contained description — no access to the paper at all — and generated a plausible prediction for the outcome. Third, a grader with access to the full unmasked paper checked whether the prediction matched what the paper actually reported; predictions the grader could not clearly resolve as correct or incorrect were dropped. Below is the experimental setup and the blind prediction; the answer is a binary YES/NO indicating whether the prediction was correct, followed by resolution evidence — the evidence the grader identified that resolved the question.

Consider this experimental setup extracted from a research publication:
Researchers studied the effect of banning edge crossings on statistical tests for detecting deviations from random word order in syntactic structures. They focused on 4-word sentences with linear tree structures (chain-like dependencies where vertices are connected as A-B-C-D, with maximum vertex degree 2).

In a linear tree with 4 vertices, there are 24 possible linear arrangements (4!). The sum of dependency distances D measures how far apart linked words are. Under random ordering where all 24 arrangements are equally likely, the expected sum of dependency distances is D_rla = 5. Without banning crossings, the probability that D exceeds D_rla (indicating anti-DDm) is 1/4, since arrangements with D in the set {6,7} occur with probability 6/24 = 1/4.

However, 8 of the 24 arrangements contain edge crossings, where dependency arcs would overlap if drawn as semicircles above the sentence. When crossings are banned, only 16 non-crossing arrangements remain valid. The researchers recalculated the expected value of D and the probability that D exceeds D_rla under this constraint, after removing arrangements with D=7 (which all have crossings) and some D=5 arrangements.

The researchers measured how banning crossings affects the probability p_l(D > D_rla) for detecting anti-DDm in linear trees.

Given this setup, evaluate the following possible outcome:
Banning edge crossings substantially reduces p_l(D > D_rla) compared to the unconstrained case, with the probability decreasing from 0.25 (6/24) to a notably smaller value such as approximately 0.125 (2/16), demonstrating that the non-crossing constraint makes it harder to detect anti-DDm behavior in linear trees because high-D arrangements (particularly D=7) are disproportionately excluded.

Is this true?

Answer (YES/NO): NO